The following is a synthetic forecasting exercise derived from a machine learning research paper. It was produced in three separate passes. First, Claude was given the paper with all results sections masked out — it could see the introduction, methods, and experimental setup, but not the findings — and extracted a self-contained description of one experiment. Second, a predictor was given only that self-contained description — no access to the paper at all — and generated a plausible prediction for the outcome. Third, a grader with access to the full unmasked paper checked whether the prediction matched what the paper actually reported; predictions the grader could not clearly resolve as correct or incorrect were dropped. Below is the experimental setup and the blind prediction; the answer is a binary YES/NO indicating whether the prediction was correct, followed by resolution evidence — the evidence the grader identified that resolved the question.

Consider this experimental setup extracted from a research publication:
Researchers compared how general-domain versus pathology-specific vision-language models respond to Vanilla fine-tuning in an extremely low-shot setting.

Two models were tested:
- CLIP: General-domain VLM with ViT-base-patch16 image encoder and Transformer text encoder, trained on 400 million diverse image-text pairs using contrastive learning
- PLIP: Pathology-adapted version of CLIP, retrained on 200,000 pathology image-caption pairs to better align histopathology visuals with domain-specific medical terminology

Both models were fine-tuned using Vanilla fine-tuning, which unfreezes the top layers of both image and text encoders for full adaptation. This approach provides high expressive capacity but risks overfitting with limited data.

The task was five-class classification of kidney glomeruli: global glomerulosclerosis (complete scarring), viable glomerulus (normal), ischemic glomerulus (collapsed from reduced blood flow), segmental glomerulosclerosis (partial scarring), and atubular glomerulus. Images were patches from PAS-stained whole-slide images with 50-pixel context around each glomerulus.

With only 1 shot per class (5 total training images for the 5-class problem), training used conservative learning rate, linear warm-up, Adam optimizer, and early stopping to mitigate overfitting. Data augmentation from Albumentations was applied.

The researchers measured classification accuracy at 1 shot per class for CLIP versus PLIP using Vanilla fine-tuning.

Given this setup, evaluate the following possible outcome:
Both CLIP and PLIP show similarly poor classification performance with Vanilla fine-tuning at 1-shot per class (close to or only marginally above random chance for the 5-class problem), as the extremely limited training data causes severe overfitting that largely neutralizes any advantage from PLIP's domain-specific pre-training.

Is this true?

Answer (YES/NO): NO